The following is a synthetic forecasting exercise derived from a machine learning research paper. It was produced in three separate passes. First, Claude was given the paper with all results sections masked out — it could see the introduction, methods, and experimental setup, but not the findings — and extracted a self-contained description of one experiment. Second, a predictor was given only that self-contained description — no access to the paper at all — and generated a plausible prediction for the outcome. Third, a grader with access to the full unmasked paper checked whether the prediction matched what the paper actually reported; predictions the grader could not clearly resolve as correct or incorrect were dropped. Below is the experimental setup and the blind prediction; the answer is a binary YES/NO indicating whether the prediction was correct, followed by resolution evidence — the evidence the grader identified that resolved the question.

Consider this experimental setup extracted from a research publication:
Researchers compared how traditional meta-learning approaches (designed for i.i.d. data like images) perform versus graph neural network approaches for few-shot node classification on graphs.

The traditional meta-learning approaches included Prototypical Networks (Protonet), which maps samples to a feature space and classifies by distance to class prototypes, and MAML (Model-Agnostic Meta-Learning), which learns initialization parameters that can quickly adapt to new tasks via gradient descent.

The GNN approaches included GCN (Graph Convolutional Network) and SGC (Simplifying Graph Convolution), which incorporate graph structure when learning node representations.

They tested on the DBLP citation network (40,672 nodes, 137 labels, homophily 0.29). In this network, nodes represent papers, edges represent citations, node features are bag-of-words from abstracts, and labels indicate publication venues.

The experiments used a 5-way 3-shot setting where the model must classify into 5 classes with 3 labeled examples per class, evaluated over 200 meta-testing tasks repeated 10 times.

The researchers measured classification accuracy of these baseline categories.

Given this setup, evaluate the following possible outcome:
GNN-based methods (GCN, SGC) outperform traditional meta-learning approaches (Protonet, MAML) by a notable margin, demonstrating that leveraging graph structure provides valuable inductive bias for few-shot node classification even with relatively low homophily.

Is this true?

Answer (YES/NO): YES